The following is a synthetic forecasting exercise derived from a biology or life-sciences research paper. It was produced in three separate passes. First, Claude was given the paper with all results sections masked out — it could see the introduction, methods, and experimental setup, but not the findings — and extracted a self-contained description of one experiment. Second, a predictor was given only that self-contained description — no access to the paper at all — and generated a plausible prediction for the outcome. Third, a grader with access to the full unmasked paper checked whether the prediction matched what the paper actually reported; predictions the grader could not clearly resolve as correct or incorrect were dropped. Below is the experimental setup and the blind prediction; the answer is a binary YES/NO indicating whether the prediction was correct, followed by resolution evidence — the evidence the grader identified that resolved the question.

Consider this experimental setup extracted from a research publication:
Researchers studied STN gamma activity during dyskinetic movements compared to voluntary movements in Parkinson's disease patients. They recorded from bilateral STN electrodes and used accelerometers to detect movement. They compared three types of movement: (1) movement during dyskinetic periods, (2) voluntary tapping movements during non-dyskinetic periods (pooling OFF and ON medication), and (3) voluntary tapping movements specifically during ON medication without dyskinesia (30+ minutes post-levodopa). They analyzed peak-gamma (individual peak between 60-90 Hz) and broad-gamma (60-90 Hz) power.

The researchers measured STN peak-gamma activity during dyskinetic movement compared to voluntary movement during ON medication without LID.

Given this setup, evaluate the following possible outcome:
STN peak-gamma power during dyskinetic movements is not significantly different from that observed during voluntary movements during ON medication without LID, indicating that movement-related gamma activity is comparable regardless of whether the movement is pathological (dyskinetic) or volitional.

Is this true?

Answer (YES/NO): NO